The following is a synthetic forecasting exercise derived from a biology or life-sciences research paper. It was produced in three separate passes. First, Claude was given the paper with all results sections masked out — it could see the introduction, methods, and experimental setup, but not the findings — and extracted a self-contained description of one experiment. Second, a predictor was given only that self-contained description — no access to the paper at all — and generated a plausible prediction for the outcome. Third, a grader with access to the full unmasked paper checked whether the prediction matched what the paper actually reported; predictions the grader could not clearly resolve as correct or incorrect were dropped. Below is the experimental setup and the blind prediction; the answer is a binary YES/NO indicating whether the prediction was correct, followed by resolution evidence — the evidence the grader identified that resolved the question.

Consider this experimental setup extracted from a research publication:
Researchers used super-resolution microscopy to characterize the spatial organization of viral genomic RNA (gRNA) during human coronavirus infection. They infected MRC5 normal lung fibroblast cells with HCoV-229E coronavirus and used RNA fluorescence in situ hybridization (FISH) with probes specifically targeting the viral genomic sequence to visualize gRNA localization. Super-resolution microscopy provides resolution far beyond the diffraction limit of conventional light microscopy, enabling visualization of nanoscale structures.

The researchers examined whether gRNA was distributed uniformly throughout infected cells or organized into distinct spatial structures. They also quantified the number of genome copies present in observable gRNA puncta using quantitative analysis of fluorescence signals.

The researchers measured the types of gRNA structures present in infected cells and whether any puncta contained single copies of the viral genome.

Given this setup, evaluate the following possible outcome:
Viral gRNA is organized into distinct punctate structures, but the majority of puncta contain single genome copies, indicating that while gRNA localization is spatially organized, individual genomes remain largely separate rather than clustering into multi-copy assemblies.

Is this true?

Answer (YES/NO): NO